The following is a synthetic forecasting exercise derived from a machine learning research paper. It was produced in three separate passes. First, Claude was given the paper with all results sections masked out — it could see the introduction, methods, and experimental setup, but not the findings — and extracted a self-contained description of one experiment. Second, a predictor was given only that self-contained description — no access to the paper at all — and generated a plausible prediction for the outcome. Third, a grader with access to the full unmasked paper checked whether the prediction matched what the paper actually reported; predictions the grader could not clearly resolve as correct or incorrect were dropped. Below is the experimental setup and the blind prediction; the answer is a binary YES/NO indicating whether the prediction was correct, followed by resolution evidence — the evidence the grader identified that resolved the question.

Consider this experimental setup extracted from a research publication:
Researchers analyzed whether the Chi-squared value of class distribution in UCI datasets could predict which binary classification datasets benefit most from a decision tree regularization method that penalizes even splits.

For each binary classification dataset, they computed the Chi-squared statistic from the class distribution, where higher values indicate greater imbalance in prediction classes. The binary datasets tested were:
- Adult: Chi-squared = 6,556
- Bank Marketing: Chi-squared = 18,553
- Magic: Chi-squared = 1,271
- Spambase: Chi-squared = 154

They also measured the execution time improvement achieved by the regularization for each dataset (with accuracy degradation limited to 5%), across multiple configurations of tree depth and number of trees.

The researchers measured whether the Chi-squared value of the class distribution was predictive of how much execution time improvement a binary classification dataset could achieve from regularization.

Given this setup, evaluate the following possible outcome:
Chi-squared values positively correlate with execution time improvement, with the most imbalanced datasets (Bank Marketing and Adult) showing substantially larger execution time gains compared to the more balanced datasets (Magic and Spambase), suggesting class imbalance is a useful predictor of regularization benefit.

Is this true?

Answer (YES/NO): NO